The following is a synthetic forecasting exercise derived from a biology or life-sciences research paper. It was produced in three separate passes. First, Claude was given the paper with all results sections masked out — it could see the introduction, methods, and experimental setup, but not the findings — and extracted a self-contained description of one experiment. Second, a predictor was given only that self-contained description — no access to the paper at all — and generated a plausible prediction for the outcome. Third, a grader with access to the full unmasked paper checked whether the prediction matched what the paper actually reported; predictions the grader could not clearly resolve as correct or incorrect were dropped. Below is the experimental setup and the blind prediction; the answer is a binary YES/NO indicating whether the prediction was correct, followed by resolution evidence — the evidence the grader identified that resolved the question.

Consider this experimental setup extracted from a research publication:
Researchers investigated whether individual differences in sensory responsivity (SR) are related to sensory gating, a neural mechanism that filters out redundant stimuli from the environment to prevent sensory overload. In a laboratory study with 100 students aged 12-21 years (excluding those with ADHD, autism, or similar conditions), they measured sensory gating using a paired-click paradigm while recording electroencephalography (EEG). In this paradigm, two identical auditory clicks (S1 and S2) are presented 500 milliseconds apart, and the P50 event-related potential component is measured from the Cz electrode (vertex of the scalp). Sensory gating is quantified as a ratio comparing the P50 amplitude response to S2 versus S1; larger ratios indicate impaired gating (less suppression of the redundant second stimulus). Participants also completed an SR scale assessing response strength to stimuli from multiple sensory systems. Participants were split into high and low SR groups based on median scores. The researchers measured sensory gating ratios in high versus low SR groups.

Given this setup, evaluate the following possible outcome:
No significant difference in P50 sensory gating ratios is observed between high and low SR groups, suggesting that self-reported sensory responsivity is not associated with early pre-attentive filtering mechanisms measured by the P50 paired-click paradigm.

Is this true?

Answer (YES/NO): NO